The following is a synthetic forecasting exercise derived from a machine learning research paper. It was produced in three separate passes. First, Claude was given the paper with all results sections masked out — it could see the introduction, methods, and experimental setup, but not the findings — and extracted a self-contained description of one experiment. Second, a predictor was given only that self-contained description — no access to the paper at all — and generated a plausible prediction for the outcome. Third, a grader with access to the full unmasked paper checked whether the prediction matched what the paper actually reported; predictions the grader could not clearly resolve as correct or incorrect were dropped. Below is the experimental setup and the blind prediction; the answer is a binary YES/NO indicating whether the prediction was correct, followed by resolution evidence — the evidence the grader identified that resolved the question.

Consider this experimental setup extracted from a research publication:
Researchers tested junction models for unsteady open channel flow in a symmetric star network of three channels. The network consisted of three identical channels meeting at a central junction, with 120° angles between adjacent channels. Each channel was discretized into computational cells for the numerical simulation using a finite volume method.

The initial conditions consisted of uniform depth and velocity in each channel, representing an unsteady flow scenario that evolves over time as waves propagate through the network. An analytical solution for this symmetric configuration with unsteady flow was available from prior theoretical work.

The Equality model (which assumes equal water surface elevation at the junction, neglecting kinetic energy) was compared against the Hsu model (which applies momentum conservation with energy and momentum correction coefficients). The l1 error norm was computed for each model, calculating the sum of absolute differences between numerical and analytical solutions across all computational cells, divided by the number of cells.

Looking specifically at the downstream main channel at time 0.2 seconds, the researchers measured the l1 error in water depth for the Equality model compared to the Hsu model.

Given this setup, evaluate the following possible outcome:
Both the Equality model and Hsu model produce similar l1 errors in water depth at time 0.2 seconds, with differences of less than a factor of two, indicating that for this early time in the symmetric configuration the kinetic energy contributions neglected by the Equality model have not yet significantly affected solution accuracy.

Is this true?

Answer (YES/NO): NO